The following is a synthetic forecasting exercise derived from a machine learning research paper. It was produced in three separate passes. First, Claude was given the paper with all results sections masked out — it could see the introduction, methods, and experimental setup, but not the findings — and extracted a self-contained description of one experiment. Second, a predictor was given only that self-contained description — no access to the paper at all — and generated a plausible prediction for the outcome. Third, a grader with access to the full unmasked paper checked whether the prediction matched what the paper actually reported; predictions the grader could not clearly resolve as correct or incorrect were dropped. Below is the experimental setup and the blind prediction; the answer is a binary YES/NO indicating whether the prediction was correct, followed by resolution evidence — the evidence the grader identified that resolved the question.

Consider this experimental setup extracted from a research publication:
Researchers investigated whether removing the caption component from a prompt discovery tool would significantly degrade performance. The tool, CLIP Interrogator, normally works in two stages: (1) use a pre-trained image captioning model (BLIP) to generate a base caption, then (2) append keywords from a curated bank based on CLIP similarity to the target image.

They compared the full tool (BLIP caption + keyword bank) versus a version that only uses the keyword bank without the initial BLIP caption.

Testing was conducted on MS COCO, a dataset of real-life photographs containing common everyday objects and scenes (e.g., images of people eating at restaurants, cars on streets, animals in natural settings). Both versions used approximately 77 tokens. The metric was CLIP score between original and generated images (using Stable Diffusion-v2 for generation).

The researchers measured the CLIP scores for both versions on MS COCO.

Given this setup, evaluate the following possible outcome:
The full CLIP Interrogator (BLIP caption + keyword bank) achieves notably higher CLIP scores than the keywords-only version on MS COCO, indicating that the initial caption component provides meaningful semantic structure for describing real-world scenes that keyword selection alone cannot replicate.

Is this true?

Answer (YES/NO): NO